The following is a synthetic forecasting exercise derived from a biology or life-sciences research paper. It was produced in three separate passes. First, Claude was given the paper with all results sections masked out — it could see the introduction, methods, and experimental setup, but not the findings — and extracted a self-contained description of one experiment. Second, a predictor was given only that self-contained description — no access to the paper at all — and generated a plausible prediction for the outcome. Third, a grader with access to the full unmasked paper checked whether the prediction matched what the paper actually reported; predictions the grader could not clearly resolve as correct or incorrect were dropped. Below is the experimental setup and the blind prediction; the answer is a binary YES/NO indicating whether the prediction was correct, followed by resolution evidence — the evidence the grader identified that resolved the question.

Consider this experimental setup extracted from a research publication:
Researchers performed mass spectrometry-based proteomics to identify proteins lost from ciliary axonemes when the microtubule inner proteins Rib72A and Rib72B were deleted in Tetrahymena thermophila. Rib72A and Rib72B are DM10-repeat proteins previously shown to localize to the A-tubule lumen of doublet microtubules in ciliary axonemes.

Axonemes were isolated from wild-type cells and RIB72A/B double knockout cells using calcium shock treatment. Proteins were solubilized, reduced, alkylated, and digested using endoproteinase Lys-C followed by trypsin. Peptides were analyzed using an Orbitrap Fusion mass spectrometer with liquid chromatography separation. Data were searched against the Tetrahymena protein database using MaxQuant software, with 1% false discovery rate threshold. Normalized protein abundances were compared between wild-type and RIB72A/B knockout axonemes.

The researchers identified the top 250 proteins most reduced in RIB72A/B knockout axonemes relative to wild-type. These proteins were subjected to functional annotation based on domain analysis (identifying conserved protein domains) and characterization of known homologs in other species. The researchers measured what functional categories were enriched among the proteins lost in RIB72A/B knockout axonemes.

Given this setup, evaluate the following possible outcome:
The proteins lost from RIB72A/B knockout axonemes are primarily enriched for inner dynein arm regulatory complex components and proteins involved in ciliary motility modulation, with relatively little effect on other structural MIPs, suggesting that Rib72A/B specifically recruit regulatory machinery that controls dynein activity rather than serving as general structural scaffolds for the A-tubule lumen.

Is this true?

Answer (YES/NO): NO